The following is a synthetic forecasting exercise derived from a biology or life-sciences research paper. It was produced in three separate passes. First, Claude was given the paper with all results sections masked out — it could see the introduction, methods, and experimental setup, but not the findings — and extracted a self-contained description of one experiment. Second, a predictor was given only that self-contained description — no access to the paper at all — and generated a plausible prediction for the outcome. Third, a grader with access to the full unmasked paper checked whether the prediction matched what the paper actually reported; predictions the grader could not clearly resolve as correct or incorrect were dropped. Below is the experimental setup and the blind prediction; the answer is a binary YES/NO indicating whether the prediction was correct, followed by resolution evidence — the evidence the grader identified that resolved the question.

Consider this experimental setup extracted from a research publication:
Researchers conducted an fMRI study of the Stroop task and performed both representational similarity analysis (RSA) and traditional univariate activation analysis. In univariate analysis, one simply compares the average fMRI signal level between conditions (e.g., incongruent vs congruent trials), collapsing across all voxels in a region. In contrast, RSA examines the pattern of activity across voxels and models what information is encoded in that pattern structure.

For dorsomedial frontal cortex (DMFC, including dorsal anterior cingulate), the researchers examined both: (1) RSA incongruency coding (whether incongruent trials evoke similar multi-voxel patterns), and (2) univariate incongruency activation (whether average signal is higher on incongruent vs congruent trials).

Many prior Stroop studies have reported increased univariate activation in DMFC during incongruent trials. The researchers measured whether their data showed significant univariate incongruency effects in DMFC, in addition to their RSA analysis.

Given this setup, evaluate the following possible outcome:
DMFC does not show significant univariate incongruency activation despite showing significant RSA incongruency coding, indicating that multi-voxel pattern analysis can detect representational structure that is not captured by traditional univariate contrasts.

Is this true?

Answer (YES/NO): YES